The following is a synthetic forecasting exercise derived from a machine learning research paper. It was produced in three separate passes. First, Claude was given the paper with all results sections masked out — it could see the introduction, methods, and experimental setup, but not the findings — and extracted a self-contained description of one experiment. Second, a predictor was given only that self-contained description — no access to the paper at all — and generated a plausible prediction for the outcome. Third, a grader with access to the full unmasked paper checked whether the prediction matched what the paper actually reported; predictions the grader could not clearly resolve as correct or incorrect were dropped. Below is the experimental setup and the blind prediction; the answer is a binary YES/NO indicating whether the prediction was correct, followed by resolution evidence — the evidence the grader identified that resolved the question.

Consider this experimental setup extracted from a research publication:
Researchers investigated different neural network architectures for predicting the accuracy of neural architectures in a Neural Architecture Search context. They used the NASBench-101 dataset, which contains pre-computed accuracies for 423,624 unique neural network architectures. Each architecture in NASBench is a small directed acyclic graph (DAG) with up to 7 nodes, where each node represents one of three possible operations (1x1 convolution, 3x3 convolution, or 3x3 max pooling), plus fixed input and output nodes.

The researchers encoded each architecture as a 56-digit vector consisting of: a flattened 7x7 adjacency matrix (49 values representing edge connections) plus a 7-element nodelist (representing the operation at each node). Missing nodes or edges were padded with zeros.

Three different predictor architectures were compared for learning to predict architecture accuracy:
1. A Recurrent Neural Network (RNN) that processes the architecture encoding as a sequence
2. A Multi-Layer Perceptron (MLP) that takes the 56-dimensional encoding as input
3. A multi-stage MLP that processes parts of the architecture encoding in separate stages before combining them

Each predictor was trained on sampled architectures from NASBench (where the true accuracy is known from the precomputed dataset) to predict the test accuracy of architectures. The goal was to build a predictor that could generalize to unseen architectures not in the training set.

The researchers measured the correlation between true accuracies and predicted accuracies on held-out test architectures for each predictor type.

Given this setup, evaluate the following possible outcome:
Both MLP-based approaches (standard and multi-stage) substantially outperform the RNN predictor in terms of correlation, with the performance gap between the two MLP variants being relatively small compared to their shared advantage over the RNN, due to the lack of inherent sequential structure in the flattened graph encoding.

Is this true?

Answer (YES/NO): YES